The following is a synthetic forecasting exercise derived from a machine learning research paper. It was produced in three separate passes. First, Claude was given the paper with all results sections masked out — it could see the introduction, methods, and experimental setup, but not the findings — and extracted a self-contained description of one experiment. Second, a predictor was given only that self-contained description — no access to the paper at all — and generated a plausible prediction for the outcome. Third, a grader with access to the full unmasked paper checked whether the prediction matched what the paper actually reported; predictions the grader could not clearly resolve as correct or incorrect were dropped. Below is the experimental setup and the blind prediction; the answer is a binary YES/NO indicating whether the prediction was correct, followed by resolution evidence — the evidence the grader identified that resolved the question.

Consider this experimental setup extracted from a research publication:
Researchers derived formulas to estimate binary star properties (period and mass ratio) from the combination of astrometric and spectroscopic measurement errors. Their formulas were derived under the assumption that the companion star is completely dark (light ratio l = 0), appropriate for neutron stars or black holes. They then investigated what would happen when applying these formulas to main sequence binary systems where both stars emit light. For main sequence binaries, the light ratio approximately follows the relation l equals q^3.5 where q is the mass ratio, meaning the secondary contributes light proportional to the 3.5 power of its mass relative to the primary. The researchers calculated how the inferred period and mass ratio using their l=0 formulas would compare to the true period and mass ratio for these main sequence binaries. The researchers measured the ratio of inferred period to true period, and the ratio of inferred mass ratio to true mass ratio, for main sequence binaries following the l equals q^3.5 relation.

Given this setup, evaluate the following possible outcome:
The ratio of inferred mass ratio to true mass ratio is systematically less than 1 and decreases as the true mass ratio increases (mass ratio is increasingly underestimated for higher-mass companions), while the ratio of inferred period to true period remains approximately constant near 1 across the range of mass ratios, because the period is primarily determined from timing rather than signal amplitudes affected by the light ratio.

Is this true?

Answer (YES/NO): NO